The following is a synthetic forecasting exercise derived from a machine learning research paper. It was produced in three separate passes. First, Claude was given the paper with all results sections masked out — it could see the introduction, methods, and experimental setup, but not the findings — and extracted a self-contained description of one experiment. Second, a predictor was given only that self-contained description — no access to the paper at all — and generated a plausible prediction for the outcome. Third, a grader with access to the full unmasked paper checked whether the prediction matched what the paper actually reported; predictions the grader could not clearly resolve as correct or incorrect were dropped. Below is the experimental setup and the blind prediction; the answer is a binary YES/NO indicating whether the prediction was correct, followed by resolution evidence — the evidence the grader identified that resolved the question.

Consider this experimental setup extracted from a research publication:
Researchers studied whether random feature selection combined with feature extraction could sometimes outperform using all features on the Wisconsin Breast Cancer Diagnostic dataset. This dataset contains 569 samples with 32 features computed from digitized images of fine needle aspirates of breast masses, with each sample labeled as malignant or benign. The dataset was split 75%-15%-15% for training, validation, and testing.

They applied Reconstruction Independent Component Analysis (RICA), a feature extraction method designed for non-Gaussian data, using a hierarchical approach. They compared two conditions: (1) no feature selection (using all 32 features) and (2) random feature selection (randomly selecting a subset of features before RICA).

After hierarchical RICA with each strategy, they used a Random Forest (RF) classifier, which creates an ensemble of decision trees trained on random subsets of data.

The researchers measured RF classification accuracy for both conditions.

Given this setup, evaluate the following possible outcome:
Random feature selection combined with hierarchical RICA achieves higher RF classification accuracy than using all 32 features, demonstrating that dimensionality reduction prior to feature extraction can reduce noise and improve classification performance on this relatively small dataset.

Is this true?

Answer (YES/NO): YES